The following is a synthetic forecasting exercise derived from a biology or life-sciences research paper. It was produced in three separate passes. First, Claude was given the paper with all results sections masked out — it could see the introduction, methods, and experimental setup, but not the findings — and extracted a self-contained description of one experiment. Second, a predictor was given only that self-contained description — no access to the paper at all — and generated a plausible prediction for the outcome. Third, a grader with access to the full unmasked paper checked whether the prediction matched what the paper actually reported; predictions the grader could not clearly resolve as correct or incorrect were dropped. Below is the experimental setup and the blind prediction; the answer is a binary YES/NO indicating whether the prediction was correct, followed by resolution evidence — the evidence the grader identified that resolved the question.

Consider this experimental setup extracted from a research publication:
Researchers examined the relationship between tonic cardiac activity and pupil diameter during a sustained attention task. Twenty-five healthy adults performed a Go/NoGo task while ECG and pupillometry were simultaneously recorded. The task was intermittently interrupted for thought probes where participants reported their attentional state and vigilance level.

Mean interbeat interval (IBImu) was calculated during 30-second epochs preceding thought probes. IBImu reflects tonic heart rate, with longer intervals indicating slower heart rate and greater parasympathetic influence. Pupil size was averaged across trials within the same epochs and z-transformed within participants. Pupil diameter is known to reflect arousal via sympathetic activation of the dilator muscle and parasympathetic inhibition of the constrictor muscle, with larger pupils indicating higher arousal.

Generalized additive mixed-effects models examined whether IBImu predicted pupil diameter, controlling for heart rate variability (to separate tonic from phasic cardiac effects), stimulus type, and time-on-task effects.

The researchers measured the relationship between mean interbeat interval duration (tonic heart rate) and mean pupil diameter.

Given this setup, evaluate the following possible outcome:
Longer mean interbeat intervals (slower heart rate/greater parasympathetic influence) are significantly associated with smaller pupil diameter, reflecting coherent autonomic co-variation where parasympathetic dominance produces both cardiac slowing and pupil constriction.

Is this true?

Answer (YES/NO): YES